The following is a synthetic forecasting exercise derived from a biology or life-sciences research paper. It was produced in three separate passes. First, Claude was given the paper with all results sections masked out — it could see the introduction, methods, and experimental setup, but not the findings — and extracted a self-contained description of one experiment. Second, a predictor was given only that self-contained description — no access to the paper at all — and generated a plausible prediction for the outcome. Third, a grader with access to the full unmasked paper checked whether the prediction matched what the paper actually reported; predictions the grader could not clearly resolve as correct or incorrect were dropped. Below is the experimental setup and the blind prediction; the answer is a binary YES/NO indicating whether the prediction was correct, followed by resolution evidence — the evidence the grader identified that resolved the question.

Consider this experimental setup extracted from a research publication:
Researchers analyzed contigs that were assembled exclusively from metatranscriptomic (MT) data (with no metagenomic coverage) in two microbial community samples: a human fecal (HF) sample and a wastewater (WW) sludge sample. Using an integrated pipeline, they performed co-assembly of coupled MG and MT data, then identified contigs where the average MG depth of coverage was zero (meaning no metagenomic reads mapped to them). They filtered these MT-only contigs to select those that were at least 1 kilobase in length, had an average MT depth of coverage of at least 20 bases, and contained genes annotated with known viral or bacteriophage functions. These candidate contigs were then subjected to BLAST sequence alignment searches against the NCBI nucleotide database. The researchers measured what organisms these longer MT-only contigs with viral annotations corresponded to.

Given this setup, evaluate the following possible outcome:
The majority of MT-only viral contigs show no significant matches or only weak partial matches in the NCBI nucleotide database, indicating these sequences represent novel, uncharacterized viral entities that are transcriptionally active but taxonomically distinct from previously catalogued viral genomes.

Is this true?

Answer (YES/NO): NO